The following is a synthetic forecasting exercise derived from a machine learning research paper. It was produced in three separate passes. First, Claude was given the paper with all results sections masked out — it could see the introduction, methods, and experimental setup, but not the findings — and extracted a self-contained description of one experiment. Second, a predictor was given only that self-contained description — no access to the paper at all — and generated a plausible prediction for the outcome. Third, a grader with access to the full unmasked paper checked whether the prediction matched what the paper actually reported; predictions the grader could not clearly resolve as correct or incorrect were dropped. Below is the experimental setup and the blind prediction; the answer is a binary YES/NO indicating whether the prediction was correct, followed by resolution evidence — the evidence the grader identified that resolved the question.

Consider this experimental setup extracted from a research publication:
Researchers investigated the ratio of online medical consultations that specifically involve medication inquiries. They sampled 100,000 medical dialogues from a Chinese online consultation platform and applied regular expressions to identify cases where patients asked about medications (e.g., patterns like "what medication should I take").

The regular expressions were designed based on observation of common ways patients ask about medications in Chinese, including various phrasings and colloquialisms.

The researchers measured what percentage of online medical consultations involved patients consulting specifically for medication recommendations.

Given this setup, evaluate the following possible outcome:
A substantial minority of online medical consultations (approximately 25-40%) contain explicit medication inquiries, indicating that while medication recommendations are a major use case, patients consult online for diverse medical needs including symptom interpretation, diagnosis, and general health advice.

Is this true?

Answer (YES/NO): YES